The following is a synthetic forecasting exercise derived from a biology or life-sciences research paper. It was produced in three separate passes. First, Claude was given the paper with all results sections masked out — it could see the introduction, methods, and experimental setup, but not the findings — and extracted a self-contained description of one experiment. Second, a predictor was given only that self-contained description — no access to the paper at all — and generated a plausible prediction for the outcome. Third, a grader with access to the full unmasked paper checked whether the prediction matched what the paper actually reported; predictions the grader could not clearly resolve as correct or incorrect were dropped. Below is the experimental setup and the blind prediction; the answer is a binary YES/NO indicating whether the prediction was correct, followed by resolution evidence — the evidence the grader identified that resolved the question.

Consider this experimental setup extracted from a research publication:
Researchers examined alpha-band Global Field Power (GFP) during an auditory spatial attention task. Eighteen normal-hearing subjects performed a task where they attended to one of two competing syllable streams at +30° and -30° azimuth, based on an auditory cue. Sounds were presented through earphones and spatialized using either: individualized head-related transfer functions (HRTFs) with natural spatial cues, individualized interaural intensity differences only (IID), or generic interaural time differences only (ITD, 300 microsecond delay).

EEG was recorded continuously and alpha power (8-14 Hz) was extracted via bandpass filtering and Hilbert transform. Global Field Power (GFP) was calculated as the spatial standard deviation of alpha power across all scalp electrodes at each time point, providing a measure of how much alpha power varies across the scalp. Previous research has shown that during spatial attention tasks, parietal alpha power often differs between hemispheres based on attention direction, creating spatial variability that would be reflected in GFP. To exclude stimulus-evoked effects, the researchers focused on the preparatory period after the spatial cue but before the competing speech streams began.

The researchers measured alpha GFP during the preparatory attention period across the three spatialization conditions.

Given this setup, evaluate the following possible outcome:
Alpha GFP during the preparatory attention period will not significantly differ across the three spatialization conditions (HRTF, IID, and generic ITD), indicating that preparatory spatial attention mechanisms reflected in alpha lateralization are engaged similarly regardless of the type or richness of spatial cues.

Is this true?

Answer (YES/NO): NO